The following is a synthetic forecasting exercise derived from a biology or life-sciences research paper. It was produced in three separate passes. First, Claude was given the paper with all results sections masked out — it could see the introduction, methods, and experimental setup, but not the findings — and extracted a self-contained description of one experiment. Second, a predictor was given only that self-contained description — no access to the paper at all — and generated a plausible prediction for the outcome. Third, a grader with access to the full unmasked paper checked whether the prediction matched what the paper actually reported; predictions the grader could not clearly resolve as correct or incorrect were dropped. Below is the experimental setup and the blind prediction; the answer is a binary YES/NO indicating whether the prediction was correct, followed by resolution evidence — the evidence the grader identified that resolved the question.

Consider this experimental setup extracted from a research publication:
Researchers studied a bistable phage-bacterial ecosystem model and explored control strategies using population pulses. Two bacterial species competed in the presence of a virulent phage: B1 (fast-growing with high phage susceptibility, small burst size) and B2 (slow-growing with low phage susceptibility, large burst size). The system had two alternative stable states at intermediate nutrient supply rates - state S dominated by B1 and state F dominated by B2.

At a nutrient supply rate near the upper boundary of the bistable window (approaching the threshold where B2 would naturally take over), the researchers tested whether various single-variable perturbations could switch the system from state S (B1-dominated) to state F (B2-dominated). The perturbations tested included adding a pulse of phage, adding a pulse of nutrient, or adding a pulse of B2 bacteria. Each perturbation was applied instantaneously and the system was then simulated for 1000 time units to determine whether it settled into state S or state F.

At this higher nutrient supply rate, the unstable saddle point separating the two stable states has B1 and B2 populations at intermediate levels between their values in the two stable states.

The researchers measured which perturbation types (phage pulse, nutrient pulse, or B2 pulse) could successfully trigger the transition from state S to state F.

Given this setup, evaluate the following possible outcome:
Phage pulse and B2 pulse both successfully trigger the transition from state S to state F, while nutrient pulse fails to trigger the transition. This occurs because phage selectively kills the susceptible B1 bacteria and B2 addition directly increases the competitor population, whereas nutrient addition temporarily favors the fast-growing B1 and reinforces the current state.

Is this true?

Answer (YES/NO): NO